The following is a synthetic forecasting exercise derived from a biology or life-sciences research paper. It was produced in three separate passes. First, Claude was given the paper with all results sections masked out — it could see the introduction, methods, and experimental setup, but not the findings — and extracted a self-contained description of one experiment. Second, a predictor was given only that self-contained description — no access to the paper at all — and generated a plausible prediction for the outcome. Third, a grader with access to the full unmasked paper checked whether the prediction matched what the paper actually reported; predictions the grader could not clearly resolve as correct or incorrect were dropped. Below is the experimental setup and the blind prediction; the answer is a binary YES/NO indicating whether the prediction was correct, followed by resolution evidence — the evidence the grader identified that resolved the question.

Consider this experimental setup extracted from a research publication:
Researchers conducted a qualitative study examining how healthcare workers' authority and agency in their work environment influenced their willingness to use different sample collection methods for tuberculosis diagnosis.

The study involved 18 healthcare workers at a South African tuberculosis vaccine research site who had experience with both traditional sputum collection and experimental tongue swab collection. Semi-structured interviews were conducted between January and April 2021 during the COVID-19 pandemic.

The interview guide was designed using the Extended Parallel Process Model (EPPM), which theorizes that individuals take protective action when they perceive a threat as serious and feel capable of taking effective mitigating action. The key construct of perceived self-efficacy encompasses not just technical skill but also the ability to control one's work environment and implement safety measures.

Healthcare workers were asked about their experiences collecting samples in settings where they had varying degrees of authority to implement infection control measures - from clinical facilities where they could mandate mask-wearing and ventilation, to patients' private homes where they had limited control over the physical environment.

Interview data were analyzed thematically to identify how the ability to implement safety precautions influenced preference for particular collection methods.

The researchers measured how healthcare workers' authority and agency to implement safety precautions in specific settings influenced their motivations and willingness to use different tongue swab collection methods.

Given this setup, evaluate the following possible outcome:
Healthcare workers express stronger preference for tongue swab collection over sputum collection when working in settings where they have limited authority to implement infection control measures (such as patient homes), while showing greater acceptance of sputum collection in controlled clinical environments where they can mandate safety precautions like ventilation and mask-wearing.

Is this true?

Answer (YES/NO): NO